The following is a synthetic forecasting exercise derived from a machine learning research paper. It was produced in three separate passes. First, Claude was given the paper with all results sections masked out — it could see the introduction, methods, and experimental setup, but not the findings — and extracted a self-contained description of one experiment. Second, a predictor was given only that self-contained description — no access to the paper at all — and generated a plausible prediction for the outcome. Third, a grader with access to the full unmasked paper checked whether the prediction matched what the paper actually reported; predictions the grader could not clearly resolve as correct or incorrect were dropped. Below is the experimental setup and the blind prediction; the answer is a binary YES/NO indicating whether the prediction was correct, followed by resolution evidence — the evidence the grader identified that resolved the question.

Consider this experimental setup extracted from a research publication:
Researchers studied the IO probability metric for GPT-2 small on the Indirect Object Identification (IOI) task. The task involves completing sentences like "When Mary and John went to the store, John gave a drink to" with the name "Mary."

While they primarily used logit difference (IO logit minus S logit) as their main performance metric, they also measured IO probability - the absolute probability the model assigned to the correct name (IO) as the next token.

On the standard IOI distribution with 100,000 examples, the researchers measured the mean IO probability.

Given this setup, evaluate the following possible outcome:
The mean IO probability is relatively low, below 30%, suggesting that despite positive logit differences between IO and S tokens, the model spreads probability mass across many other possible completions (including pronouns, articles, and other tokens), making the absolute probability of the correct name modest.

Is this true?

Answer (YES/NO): NO